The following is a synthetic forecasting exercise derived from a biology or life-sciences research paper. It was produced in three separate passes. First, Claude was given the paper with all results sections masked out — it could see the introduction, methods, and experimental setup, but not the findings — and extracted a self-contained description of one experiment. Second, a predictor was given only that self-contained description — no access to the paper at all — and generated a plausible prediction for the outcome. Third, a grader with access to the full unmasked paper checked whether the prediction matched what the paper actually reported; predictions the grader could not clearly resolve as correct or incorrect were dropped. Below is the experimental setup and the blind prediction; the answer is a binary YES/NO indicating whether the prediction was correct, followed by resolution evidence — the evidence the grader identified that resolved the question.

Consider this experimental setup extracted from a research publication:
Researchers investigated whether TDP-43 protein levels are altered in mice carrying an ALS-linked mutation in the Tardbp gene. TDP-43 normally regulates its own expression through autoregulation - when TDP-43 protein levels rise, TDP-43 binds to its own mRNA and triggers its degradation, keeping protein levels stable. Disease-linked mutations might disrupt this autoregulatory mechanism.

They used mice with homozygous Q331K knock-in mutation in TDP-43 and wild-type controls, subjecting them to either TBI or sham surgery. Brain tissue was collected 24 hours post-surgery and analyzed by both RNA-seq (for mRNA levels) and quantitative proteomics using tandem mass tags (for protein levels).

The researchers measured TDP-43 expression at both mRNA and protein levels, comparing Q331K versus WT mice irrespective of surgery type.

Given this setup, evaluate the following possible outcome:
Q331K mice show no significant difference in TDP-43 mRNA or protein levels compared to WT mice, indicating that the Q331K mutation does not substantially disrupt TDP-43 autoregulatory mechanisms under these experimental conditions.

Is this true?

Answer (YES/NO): NO